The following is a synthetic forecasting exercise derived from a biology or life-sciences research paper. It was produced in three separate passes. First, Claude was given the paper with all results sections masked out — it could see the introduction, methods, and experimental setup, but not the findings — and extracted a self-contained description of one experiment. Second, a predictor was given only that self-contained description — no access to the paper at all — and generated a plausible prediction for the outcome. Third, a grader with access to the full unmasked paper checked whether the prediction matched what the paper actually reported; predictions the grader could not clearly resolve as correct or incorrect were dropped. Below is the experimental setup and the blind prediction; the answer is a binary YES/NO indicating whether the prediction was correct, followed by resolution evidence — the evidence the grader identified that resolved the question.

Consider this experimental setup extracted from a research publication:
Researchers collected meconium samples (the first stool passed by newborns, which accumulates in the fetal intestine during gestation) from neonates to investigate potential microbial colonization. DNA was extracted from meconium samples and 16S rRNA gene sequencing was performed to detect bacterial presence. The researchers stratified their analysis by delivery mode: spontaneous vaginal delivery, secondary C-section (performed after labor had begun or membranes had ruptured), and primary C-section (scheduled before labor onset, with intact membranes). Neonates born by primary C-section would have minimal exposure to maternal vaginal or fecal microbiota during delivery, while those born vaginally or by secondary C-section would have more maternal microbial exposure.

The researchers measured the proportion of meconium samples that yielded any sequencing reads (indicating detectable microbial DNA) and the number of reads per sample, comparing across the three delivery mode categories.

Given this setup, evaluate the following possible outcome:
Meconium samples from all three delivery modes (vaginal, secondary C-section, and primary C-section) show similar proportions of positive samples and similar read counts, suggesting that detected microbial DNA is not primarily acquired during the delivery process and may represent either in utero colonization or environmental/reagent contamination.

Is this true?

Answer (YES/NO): NO